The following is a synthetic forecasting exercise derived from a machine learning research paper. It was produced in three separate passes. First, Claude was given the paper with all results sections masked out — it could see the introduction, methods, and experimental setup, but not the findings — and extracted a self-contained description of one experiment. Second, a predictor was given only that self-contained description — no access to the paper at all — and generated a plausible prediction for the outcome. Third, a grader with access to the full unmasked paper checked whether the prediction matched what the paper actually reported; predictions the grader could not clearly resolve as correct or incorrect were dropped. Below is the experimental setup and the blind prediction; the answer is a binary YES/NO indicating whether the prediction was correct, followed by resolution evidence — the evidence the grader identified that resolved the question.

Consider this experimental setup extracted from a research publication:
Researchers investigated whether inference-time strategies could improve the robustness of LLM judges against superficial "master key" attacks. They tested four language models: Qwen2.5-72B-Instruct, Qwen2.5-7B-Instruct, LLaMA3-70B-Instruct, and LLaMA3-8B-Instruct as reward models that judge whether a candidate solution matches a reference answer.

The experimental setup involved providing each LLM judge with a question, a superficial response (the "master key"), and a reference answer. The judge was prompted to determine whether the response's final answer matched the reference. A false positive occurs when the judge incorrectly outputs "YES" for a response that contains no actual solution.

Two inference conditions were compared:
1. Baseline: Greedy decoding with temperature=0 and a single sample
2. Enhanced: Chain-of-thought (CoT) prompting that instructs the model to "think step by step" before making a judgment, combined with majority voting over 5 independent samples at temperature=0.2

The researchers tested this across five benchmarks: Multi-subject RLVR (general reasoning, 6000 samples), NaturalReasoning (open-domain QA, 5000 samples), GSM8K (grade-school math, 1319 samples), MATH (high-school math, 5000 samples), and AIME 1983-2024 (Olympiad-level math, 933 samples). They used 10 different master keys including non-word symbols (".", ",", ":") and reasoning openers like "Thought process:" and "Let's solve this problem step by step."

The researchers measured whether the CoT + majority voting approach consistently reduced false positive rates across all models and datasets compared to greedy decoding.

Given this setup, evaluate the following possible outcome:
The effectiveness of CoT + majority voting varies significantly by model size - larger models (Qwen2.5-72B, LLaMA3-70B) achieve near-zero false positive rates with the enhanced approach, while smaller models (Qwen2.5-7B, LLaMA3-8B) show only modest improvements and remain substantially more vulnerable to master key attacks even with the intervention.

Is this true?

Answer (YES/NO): NO